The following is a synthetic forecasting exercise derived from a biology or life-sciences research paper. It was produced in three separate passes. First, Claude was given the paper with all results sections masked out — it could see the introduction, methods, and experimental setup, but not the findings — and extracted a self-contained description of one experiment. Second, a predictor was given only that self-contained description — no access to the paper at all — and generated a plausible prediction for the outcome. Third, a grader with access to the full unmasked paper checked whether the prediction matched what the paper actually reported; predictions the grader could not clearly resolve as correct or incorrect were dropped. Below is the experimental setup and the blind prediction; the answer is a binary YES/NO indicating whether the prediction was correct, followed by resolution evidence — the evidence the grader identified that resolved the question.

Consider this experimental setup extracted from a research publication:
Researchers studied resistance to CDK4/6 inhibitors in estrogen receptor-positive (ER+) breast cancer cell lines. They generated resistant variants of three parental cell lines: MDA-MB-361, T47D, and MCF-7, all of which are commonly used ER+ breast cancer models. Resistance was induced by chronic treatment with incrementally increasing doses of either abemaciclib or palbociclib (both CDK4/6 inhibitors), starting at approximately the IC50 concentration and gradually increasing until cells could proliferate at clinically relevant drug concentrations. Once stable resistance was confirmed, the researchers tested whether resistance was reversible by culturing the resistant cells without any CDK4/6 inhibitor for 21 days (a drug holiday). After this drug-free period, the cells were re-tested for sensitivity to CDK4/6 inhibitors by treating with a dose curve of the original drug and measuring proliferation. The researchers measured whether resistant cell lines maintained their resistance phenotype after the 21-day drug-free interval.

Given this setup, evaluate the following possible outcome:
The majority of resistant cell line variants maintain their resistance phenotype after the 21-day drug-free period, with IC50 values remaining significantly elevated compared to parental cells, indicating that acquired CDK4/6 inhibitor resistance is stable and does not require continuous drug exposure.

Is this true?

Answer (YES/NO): YES